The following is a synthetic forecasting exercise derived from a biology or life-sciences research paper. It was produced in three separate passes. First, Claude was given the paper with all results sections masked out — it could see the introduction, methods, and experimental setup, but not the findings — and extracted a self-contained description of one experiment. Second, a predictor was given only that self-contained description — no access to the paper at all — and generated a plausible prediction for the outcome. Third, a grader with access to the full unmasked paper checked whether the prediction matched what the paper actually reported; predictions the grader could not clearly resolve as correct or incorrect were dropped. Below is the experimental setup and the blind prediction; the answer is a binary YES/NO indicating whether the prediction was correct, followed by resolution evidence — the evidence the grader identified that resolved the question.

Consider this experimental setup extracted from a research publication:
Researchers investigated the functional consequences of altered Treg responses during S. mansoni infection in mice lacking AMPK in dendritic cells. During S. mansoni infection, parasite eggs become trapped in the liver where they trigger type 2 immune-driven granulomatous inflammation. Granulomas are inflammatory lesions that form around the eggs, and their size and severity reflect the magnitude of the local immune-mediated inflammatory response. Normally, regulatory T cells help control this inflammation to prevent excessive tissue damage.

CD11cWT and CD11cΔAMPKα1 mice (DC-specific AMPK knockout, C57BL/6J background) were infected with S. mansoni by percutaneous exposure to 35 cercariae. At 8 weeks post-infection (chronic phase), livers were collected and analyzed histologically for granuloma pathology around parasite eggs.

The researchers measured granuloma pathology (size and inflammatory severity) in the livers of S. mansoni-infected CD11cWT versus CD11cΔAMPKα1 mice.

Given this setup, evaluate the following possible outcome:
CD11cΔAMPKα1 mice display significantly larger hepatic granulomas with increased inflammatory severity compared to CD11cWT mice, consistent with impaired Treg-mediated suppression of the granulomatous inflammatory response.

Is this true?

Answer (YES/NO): YES